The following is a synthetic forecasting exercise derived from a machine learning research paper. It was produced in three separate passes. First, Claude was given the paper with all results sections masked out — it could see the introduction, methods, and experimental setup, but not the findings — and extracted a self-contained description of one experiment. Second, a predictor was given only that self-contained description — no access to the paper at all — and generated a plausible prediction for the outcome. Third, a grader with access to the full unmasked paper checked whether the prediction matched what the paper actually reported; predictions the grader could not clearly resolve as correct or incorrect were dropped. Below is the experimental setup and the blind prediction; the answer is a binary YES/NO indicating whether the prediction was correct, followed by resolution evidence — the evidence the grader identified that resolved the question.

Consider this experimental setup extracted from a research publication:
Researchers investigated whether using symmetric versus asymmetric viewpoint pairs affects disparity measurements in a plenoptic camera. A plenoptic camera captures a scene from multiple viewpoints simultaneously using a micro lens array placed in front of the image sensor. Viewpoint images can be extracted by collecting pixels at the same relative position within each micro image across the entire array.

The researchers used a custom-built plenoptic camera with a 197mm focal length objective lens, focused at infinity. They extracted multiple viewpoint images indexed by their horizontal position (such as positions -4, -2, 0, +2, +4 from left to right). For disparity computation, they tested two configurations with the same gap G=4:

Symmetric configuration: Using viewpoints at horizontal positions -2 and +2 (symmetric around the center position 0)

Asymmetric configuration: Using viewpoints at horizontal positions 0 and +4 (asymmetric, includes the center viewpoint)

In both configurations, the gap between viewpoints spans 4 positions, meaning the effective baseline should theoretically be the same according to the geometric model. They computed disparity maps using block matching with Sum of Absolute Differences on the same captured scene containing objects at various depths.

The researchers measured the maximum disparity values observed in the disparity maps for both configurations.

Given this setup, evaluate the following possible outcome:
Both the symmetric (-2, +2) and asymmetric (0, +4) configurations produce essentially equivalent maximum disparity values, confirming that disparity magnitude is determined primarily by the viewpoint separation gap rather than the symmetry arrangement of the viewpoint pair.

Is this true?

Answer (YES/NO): YES